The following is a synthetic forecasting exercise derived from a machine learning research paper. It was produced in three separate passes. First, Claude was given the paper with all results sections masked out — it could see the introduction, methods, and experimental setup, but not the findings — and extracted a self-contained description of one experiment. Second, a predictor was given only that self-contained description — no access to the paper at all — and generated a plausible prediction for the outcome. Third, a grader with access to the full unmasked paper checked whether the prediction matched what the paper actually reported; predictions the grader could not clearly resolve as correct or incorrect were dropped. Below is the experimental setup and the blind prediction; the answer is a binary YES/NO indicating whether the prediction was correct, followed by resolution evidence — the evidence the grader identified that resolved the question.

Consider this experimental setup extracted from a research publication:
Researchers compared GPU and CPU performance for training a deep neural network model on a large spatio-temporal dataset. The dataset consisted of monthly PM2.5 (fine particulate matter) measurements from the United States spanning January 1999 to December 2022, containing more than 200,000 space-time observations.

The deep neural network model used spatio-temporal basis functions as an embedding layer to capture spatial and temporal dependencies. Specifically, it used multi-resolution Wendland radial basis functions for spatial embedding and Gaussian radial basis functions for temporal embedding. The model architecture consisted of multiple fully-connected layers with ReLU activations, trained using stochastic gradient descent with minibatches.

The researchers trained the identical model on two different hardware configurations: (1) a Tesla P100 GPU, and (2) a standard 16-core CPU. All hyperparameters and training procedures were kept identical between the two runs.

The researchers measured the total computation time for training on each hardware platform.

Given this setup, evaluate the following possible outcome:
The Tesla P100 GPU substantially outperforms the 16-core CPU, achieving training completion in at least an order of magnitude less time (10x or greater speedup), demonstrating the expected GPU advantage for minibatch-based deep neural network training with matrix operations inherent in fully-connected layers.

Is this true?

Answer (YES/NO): NO